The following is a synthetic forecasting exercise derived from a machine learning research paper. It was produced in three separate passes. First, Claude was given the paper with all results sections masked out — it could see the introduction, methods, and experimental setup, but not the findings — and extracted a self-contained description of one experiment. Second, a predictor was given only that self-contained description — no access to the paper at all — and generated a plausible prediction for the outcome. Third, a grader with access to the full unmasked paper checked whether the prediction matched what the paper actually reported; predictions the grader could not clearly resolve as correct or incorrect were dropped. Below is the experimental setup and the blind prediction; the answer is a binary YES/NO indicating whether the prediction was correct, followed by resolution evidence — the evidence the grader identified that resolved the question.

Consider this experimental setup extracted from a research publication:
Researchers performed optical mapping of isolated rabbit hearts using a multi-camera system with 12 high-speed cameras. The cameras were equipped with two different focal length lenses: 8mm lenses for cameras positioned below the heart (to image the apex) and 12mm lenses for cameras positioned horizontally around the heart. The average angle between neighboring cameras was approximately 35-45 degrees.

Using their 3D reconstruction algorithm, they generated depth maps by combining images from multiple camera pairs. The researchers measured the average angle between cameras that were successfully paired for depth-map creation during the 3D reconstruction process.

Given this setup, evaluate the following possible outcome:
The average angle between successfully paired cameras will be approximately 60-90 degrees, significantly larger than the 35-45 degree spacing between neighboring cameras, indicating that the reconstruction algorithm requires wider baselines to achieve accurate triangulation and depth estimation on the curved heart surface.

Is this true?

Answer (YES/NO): NO